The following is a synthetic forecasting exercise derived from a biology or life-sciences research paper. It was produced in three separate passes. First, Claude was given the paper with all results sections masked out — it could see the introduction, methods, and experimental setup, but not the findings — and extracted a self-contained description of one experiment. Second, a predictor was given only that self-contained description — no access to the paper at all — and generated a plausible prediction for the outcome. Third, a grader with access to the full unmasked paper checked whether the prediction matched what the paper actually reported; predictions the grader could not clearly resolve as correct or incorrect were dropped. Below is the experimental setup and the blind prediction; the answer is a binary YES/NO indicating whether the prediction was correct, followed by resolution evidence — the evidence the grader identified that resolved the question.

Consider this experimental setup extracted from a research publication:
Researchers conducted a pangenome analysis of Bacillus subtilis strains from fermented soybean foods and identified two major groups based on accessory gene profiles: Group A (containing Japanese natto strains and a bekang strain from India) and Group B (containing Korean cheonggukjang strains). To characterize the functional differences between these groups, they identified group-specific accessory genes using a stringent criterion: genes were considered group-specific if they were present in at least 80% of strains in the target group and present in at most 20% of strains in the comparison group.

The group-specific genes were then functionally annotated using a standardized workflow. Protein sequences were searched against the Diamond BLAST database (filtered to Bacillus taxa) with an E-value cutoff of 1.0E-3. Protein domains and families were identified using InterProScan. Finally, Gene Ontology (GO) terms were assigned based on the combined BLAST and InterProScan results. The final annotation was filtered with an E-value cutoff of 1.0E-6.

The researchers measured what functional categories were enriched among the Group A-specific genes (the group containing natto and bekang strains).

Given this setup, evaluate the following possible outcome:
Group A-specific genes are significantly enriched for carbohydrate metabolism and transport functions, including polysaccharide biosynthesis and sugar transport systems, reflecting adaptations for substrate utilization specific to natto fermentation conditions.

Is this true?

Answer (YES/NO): NO